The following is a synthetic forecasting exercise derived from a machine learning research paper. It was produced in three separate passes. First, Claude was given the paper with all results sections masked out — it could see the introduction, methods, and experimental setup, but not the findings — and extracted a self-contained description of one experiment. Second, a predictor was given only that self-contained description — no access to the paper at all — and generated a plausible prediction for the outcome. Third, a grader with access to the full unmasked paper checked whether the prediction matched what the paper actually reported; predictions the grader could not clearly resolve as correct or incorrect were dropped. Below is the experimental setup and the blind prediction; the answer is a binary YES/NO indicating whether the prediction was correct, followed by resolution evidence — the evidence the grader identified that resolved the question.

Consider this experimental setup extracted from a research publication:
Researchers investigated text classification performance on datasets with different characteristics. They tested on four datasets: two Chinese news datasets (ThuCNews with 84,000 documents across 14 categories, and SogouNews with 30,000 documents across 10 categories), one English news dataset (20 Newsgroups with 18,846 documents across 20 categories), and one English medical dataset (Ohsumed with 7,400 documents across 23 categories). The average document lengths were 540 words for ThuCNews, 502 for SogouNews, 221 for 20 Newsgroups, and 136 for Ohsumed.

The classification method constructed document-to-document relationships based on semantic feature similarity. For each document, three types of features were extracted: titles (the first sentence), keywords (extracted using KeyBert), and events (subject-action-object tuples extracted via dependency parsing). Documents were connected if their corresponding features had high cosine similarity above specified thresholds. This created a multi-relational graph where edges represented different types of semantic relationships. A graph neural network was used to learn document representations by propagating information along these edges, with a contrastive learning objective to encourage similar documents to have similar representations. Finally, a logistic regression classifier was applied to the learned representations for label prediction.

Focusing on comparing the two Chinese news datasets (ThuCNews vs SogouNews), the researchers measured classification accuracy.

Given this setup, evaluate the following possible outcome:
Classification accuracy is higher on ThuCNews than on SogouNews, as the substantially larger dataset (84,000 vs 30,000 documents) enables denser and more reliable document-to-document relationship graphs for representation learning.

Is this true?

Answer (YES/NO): NO